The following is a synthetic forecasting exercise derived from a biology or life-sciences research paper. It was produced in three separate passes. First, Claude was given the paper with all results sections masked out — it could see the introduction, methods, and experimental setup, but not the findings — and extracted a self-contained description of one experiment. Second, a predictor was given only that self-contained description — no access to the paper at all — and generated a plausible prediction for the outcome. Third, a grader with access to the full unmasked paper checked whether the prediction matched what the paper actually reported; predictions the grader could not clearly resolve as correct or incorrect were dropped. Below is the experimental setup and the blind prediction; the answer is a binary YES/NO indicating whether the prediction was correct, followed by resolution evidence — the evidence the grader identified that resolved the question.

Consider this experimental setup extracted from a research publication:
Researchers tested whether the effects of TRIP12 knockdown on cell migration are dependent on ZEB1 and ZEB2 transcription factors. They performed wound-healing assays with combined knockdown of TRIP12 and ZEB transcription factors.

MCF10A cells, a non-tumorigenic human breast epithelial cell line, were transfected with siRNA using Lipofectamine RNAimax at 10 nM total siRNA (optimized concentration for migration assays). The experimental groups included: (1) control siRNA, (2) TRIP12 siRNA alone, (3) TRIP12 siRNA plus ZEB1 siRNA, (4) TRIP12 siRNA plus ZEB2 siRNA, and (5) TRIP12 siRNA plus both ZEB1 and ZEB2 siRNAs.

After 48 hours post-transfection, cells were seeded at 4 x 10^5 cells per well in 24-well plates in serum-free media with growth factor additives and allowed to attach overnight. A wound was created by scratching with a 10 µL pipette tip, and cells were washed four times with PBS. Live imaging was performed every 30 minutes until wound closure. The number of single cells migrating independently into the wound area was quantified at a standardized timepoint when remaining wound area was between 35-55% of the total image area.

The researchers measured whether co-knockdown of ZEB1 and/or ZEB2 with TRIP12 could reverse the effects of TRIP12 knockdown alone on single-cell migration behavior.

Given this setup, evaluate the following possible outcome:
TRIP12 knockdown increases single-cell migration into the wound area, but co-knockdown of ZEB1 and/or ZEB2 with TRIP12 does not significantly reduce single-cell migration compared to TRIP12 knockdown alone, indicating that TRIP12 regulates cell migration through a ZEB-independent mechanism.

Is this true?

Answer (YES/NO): NO